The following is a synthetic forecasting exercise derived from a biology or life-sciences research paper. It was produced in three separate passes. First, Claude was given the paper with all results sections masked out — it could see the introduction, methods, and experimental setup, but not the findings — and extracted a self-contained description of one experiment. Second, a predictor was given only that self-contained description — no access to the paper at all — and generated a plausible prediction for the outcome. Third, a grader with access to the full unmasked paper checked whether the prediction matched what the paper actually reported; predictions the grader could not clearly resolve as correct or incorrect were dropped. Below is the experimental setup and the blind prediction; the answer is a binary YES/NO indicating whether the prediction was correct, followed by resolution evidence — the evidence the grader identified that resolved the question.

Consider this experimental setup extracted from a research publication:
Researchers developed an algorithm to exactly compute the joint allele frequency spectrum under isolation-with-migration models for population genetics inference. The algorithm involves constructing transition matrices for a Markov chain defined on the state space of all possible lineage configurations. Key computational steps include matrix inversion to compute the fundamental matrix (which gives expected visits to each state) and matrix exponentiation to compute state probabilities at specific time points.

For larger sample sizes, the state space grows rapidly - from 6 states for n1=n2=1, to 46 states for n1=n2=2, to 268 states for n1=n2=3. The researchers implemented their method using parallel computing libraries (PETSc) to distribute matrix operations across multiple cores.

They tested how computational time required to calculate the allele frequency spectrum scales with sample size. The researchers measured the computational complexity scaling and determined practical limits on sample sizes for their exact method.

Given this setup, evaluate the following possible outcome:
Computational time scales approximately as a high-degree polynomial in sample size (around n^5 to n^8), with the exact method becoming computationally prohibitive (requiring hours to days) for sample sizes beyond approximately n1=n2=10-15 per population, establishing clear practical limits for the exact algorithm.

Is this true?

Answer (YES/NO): NO